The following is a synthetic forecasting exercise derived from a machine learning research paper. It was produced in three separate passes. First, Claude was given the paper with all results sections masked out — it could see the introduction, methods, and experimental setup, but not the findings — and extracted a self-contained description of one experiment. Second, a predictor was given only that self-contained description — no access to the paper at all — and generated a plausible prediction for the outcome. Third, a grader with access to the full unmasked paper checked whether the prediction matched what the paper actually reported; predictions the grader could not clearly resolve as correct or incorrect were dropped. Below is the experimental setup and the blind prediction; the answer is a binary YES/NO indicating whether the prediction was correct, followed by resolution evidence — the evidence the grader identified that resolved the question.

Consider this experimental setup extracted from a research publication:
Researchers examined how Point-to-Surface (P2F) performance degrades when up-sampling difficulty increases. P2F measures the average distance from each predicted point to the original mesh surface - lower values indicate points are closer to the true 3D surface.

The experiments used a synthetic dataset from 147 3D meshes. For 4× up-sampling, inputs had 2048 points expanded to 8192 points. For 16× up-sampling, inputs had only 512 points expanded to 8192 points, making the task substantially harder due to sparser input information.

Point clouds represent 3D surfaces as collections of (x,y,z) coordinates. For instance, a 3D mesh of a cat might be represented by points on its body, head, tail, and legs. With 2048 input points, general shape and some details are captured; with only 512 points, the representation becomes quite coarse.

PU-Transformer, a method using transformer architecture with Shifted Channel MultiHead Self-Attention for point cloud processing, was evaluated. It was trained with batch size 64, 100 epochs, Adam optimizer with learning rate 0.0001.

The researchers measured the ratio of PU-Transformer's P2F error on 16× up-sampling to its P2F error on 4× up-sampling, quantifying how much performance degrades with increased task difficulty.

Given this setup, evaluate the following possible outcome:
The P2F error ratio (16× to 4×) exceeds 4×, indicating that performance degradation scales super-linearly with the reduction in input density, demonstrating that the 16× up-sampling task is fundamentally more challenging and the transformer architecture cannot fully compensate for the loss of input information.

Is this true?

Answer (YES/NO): YES